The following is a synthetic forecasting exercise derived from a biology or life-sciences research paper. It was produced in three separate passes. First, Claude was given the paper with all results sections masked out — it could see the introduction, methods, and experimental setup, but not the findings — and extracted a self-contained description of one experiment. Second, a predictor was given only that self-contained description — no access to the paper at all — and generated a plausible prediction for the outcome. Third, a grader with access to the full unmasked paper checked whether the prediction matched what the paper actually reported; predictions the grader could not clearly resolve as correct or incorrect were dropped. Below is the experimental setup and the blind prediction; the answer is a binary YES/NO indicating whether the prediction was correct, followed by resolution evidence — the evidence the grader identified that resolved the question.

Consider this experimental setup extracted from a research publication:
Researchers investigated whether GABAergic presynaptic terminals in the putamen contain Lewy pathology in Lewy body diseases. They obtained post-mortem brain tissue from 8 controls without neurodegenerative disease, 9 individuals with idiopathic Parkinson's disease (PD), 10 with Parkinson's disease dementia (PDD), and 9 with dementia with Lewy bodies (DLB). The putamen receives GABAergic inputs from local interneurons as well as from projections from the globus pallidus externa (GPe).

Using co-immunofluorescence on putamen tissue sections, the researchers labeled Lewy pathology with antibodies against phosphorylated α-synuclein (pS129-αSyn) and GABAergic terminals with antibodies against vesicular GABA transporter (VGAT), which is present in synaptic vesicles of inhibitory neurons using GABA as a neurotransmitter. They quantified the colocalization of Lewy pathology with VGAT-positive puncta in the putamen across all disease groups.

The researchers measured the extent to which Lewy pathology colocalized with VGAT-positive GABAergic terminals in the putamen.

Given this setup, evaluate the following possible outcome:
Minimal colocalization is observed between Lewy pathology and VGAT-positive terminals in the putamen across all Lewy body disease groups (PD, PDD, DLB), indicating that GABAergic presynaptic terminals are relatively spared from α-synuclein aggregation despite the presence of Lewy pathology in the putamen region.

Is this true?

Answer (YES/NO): YES